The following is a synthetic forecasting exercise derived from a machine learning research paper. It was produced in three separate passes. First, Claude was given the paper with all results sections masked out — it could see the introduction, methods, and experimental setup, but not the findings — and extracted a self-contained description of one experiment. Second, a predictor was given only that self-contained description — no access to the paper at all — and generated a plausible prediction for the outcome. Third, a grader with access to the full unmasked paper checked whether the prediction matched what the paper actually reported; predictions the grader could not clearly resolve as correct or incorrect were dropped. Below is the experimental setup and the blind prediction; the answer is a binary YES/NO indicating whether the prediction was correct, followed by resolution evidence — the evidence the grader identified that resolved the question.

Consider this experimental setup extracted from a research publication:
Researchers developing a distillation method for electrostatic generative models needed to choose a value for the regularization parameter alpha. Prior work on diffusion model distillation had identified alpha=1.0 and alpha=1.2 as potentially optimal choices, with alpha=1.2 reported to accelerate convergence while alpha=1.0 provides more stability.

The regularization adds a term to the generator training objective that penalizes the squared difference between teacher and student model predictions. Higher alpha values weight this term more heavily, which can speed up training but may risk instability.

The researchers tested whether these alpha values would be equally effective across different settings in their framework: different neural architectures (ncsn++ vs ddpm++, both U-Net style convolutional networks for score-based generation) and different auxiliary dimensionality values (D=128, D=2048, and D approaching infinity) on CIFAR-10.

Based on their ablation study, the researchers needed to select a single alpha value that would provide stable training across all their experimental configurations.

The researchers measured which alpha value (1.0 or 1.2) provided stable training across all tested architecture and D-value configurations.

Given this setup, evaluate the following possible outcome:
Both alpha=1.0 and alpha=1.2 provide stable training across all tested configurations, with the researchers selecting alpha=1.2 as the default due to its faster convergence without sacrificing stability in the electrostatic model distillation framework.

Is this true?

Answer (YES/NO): NO